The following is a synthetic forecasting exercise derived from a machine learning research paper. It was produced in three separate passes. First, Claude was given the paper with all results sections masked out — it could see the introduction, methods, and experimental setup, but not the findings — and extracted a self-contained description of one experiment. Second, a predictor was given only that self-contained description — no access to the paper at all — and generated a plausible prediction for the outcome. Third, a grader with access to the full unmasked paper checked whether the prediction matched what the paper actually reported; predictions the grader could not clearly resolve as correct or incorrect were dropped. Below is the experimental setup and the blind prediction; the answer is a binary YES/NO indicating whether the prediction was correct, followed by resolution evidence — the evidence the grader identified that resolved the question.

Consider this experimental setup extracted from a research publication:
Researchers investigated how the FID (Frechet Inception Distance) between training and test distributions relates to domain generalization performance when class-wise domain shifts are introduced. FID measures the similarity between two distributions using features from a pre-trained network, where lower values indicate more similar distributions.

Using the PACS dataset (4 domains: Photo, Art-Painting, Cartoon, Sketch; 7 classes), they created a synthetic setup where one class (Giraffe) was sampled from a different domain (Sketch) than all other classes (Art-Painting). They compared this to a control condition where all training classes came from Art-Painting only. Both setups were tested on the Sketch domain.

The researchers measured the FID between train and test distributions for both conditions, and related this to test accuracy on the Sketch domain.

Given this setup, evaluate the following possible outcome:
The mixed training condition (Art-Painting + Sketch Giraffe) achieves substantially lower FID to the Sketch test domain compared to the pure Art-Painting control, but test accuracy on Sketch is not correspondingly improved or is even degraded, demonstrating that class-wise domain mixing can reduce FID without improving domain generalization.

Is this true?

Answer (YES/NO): YES